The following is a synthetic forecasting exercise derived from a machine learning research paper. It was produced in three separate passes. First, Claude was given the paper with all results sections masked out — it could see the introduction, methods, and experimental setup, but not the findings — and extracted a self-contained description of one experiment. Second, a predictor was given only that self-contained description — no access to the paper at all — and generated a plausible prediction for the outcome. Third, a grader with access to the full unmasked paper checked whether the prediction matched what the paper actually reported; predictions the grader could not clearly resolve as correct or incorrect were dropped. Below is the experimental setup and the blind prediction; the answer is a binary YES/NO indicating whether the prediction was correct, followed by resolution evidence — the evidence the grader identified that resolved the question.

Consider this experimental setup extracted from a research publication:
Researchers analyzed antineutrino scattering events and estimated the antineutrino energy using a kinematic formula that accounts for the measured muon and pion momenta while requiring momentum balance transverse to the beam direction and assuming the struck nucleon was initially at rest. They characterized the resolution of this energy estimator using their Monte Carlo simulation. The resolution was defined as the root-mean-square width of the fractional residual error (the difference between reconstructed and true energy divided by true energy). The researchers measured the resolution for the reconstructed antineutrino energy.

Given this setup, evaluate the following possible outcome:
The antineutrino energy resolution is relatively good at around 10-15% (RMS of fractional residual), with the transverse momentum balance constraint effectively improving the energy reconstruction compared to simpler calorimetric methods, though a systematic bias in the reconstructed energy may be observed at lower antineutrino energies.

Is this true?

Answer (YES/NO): NO